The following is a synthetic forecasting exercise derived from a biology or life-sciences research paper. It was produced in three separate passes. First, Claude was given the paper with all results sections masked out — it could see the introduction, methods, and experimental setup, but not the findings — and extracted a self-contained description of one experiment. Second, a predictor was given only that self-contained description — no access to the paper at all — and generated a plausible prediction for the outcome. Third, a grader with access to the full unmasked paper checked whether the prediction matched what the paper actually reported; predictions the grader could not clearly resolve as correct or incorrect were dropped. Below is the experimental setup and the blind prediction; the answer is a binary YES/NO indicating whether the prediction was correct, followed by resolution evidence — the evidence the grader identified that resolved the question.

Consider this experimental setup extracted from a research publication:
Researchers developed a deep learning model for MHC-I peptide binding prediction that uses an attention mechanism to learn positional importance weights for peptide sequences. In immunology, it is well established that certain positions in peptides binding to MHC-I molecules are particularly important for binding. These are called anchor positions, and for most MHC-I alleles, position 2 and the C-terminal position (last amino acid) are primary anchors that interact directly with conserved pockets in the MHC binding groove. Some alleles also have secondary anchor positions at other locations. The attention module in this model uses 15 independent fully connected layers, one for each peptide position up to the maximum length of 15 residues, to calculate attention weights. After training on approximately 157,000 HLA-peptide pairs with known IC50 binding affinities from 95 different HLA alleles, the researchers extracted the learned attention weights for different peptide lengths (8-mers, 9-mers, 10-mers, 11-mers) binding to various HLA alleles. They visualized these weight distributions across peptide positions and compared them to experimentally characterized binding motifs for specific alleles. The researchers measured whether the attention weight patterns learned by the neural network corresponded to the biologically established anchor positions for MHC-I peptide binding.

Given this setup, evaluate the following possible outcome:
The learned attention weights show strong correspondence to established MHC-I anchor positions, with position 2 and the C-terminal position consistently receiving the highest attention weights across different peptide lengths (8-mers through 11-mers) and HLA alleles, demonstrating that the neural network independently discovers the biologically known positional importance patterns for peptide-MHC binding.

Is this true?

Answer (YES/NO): YES